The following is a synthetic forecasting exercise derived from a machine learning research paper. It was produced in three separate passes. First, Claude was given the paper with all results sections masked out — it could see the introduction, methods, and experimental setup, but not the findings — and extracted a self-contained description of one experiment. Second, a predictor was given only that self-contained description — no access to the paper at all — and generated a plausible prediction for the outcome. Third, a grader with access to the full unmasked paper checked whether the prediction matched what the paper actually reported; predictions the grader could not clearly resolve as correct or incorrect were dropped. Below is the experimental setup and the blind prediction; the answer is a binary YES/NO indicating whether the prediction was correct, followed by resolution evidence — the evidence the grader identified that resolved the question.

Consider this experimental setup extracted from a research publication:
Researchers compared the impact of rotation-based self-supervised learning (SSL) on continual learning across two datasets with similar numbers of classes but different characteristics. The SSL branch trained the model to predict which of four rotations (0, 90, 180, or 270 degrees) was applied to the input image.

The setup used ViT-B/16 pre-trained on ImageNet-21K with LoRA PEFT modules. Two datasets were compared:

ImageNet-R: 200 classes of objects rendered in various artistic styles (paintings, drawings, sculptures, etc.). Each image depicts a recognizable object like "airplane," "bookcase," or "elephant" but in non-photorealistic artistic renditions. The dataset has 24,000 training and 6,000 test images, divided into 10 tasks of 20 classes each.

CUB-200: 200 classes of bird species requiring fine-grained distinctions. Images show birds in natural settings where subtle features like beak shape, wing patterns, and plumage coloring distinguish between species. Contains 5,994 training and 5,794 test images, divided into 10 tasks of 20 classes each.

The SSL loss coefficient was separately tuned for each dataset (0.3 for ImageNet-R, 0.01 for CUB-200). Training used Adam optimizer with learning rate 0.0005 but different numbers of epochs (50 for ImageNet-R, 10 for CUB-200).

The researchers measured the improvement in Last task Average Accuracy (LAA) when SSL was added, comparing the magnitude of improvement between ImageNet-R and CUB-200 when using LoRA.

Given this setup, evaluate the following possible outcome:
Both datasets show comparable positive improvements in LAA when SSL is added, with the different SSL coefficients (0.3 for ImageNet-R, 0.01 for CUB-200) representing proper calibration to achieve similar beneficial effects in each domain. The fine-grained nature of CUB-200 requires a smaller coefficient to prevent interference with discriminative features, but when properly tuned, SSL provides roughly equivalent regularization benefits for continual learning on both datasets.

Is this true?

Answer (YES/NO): NO